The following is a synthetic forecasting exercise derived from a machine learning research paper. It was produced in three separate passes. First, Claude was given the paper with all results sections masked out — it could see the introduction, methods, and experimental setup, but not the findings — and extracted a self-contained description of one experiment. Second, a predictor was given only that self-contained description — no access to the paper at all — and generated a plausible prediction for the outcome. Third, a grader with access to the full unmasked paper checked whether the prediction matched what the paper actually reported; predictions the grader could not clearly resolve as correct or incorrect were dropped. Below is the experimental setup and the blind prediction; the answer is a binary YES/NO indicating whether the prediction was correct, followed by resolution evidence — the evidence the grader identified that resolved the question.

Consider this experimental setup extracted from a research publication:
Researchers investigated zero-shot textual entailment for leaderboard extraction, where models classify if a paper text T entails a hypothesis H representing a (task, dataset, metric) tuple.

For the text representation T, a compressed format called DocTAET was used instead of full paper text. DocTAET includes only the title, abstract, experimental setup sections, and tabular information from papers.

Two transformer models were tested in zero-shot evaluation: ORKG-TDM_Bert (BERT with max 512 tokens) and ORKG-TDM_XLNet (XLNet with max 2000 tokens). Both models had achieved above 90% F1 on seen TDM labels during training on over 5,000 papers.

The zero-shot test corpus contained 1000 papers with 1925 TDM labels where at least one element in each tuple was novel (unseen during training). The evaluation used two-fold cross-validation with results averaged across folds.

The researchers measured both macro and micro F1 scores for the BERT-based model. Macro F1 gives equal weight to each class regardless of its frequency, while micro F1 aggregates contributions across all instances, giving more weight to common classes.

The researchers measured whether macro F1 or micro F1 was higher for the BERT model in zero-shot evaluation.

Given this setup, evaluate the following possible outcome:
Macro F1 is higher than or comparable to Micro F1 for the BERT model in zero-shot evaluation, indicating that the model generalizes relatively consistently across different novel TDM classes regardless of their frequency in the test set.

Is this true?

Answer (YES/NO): YES